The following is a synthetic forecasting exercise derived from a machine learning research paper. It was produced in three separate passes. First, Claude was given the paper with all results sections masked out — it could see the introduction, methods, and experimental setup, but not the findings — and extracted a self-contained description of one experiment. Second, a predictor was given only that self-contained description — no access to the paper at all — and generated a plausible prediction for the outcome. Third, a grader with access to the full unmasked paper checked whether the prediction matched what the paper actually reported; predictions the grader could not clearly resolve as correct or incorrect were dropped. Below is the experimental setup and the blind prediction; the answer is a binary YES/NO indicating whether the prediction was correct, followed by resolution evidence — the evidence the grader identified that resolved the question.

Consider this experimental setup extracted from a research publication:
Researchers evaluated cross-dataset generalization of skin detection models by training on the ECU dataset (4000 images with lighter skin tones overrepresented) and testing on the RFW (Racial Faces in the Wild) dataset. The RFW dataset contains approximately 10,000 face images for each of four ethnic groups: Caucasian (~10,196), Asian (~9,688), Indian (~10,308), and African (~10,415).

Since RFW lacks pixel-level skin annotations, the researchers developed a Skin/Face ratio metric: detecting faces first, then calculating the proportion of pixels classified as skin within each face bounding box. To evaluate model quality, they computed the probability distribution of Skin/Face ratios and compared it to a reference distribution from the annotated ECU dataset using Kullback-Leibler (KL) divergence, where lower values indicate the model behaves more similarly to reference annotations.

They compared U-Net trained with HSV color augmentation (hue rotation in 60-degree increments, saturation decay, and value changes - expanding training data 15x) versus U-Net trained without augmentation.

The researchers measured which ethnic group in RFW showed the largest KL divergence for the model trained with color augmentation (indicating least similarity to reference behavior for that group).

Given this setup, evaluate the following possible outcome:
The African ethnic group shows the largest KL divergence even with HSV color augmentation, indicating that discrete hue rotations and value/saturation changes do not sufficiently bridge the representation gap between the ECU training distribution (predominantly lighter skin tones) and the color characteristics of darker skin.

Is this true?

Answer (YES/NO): YES